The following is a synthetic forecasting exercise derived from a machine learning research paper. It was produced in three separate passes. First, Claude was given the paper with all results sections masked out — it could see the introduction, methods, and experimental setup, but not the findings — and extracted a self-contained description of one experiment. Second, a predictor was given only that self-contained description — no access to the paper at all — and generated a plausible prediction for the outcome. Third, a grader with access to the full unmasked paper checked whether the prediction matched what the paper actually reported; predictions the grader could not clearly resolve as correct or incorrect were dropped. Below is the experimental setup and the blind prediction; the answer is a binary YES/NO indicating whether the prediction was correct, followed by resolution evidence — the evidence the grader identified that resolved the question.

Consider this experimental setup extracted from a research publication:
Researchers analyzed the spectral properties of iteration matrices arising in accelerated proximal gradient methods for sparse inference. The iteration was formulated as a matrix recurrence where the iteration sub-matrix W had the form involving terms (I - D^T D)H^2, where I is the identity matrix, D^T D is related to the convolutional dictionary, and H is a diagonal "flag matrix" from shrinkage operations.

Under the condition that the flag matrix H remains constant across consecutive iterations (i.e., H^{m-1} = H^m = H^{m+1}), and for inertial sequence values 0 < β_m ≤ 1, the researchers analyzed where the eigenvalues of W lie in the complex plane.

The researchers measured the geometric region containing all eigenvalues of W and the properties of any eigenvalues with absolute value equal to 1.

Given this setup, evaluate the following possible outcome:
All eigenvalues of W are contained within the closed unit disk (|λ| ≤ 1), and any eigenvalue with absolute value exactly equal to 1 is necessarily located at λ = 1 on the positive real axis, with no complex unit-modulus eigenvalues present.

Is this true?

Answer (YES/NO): NO